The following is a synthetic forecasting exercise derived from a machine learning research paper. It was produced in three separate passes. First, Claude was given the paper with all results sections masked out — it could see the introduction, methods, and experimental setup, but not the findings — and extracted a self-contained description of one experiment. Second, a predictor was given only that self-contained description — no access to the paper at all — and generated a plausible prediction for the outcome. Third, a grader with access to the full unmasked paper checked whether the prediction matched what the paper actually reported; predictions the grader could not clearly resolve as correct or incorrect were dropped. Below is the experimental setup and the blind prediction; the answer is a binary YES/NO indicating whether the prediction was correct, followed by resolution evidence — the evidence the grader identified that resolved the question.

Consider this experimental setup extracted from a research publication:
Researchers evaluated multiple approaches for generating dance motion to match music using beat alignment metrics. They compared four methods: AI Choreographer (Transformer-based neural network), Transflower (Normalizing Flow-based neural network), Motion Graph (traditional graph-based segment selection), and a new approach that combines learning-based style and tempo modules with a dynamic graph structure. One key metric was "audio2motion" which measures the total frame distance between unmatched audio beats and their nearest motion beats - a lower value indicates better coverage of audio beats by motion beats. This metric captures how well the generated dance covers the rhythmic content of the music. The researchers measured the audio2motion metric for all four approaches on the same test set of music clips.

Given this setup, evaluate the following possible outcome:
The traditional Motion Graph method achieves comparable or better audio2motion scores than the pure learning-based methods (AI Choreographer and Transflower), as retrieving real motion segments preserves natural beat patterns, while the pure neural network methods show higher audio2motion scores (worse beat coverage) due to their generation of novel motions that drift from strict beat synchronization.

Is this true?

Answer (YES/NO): NO